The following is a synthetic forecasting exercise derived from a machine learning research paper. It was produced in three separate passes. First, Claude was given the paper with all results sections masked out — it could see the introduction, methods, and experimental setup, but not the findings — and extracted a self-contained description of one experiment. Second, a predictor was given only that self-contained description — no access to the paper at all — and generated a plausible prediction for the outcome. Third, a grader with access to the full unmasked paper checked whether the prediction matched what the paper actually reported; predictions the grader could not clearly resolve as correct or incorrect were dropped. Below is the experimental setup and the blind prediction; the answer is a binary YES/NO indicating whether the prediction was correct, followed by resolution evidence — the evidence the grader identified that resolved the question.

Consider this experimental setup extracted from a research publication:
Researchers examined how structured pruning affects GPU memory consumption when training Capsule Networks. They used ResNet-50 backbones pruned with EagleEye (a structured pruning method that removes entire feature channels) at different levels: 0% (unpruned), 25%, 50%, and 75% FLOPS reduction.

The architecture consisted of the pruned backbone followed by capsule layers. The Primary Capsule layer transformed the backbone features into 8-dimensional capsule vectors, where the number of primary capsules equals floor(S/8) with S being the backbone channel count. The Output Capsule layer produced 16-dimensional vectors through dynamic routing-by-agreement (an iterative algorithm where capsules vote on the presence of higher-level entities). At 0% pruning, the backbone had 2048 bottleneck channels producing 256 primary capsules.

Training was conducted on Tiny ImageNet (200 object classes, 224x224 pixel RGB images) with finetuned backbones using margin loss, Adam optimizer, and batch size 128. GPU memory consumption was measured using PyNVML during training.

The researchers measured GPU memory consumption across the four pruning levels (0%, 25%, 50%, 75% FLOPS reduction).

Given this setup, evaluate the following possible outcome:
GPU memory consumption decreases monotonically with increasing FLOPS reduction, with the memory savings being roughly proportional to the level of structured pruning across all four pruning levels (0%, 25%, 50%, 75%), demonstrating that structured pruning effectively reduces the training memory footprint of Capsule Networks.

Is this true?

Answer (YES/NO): NO